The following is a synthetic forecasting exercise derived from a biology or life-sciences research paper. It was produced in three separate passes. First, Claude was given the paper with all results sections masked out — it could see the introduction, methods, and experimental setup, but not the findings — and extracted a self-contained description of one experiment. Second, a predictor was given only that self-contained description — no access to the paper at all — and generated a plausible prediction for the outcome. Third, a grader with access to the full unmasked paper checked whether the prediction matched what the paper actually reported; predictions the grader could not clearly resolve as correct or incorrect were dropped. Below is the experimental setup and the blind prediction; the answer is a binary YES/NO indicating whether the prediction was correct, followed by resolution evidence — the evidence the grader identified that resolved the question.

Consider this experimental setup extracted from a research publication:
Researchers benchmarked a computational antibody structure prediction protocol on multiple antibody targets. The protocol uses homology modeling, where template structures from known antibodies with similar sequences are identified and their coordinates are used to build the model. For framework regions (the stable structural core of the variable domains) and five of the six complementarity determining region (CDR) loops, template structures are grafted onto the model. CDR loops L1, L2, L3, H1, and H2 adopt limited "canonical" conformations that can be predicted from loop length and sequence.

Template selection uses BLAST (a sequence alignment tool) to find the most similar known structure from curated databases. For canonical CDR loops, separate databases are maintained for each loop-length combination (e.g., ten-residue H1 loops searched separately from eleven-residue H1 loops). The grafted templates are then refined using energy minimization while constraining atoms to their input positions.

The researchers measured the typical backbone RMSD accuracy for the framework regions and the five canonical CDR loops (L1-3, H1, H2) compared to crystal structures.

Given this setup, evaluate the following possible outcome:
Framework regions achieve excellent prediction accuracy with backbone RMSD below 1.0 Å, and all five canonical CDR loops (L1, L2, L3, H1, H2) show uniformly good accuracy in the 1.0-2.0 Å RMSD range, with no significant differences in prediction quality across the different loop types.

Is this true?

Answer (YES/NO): NO